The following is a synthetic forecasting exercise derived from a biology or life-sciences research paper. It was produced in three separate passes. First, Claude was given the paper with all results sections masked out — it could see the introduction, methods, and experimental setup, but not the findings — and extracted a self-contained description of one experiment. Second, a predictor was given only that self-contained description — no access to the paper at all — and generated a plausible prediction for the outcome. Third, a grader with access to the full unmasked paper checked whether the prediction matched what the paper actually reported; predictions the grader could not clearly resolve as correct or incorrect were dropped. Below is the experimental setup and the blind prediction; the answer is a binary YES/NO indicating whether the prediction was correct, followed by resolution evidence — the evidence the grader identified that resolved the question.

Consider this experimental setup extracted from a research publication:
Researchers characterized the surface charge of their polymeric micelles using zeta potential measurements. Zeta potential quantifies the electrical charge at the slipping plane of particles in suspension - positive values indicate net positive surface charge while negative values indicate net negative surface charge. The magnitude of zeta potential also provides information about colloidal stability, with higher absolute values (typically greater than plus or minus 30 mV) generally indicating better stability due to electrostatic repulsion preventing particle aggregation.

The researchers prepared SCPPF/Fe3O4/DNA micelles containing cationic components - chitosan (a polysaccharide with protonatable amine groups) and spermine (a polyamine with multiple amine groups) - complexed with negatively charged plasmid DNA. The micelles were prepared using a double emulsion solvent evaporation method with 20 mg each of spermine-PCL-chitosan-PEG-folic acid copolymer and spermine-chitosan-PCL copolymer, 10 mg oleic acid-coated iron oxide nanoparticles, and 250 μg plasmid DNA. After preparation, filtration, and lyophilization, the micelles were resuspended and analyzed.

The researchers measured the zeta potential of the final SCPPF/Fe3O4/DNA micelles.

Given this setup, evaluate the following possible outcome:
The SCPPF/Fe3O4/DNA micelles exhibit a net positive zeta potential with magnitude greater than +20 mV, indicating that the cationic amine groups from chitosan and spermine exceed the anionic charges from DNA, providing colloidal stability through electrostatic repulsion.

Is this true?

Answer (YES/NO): NO